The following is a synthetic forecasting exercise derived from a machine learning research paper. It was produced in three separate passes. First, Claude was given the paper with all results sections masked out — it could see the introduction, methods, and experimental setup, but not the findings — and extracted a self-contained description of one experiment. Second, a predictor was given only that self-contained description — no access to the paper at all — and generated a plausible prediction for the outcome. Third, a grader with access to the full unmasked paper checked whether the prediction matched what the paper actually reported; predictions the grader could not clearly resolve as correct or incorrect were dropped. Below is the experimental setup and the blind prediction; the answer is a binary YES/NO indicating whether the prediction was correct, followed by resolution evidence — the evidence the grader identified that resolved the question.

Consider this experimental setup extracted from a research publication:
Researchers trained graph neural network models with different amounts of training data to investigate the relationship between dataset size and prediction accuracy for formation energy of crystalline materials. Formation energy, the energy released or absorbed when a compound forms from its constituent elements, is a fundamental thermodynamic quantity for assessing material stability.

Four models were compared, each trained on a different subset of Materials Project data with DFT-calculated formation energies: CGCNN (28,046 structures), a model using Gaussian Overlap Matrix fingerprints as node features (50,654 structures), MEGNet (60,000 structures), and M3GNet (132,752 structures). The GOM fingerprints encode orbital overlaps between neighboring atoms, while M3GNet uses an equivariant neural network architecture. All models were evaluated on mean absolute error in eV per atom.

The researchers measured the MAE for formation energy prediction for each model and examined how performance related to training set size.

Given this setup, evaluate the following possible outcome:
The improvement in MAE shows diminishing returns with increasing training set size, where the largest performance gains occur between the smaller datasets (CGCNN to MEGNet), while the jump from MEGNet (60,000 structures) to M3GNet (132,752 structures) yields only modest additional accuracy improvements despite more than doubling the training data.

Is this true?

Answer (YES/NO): YES